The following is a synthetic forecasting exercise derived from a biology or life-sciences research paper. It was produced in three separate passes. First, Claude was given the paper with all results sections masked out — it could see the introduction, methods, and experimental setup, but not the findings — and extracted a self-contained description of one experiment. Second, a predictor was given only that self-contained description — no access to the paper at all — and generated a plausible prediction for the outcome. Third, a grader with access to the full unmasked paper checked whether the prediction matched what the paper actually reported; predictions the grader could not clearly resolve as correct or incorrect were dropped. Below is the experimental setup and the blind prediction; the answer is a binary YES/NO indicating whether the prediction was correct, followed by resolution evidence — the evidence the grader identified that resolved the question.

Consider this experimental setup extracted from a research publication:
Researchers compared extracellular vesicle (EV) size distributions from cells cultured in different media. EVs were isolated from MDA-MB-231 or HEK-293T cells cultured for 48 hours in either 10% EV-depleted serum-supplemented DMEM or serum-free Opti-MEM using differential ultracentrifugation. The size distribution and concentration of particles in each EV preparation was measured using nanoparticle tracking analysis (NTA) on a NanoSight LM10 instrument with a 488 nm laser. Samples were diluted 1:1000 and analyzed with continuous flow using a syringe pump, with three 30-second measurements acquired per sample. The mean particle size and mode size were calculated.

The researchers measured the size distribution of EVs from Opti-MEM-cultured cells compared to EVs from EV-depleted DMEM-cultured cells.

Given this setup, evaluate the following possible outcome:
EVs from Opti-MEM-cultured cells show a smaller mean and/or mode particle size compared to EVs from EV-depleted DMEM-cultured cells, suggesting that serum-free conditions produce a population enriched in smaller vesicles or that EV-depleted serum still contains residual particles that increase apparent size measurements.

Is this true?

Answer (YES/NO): NO